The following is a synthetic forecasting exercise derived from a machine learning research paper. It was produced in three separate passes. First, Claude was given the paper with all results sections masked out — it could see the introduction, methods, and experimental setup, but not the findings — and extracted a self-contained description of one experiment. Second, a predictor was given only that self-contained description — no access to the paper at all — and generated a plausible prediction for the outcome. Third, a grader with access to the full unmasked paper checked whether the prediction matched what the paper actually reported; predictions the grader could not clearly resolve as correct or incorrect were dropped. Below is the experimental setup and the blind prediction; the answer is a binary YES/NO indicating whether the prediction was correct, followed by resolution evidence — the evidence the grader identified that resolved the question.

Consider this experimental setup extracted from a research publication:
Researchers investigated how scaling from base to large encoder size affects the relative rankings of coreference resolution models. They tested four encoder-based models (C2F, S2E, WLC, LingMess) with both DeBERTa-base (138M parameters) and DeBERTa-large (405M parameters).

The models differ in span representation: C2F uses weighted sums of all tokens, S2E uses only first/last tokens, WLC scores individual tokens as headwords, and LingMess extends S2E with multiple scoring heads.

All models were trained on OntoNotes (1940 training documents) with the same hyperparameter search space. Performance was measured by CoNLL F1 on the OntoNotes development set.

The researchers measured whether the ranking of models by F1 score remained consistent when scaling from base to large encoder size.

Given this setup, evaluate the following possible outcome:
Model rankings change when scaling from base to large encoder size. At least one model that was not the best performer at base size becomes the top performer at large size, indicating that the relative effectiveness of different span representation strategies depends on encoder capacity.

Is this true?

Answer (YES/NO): NO